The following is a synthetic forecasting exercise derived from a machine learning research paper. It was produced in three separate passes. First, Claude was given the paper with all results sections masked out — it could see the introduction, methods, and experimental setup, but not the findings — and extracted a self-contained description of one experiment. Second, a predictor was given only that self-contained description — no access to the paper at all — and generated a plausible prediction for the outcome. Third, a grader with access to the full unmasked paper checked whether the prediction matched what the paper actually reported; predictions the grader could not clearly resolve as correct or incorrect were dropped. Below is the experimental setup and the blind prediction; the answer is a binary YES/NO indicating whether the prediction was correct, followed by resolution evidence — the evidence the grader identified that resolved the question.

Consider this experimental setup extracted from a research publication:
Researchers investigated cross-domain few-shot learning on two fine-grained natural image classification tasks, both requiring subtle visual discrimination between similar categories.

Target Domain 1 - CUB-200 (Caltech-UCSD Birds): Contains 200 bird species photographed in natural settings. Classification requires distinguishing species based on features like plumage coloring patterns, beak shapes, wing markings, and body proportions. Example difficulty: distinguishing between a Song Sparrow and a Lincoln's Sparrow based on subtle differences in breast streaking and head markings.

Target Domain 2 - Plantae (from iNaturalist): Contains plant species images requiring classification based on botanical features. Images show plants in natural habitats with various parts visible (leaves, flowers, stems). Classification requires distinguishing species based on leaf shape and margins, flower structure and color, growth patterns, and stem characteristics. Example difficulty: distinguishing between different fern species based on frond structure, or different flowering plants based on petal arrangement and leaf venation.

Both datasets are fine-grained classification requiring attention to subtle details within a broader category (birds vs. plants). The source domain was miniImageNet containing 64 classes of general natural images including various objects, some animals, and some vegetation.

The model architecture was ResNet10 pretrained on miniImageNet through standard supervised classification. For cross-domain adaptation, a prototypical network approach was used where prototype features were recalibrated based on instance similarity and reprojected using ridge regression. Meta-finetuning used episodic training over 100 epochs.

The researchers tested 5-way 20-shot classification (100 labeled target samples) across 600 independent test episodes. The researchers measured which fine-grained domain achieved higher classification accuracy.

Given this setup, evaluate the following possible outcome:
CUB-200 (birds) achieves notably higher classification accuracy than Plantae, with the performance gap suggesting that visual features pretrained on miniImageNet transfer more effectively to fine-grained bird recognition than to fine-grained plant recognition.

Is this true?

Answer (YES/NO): YES